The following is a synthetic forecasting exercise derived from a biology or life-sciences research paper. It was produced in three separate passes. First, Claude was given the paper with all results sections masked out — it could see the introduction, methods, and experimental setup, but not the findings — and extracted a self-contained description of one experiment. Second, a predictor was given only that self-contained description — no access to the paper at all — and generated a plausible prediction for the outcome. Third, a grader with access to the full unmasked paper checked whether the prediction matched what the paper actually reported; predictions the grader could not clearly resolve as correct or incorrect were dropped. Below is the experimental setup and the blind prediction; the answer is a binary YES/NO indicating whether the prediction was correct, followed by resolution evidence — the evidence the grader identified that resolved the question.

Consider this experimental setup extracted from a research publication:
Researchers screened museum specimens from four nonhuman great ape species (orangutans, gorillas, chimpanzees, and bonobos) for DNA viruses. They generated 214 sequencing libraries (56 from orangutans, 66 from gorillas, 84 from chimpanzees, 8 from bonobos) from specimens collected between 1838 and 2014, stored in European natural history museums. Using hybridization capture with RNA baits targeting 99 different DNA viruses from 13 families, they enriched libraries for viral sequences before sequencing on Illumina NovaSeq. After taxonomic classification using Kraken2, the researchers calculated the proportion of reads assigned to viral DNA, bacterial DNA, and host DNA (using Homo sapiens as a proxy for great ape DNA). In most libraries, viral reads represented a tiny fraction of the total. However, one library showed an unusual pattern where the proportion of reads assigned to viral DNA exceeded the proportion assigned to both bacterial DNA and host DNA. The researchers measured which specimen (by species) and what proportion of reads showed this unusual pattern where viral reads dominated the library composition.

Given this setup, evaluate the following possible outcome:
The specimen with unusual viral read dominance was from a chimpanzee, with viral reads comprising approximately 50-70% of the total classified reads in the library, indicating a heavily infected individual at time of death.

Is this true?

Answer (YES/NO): NO